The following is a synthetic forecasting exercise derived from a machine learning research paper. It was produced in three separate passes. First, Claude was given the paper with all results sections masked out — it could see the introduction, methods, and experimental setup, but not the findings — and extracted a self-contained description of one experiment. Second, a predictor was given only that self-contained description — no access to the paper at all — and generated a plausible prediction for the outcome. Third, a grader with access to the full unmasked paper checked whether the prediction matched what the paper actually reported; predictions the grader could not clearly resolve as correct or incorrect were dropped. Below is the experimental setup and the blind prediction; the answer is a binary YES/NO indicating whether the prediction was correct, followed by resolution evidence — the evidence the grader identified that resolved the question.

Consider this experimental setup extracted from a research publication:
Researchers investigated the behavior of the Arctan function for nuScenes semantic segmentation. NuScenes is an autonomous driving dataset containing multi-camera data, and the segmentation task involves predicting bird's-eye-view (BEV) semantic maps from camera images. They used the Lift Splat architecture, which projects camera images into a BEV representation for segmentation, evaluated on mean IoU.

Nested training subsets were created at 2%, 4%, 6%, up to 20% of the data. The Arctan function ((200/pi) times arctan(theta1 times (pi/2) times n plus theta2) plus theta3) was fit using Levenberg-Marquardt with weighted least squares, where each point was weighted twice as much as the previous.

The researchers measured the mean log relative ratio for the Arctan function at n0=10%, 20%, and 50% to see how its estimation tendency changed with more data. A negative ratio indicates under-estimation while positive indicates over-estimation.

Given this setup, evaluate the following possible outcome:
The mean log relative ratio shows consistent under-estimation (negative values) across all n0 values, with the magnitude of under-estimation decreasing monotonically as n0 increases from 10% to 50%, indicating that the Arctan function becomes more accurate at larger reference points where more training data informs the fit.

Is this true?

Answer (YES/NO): NO